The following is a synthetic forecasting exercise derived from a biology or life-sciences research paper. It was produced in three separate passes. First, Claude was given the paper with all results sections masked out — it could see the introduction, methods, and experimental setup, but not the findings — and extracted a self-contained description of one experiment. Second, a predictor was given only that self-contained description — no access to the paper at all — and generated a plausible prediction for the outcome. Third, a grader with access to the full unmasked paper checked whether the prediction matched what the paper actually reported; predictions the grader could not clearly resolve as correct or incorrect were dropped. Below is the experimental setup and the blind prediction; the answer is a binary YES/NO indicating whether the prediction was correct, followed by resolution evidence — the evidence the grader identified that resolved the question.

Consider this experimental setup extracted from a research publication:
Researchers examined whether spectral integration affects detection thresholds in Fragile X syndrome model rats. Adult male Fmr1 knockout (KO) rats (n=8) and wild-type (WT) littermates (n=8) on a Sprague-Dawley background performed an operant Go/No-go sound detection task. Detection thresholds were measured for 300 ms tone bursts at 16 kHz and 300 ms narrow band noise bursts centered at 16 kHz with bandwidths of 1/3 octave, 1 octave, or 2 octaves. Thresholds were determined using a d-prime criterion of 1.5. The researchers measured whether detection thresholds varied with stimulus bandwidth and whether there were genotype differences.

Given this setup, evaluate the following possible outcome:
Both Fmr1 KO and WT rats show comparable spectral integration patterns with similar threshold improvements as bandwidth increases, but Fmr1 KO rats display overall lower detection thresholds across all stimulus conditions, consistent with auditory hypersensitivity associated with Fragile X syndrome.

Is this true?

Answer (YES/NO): NO